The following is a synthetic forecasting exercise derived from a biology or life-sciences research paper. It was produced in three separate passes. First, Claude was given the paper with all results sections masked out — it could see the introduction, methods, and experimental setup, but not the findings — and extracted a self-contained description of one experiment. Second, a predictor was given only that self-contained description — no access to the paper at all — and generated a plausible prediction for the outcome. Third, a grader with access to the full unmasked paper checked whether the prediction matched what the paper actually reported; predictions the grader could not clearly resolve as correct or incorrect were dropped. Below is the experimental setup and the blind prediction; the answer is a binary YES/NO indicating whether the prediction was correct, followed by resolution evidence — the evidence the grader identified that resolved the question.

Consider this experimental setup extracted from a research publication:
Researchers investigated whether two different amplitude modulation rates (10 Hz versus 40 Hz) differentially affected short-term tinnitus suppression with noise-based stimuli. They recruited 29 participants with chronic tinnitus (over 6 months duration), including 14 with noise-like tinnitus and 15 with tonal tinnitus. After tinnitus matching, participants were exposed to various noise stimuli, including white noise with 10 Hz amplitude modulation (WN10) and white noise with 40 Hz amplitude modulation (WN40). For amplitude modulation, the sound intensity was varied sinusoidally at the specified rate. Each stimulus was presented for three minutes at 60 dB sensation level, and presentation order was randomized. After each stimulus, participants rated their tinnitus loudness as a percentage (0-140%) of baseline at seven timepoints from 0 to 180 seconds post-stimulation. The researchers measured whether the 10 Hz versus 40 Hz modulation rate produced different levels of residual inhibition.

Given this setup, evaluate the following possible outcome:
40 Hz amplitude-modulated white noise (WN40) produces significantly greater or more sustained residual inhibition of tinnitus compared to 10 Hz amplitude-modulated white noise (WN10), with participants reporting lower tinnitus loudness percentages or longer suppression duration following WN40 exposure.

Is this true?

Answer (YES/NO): NO